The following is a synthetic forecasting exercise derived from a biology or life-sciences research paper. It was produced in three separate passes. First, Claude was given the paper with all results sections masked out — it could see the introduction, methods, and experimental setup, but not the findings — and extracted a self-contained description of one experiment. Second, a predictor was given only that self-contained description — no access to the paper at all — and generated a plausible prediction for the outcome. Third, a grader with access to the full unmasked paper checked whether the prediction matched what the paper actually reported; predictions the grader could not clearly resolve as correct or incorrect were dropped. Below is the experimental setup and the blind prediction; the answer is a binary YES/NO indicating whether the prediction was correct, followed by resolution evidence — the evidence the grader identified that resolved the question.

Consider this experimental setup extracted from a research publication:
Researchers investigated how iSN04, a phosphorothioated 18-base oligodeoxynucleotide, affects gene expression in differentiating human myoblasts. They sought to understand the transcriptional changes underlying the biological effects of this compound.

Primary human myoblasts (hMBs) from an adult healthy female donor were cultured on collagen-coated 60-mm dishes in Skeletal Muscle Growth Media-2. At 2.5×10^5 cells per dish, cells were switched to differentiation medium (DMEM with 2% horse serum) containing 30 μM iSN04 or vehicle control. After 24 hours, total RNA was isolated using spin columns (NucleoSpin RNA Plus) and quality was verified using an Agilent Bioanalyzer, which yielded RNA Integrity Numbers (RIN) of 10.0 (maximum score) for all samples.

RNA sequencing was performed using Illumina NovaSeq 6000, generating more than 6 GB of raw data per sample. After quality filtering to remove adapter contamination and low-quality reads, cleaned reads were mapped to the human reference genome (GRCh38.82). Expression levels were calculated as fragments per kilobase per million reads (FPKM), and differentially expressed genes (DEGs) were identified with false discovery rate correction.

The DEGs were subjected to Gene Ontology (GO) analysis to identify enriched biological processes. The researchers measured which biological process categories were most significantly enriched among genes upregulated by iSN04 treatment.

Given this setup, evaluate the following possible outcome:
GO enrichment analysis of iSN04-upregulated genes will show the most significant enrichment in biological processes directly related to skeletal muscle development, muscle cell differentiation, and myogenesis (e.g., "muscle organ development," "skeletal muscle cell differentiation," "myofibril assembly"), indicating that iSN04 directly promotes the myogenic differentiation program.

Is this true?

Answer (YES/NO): YES